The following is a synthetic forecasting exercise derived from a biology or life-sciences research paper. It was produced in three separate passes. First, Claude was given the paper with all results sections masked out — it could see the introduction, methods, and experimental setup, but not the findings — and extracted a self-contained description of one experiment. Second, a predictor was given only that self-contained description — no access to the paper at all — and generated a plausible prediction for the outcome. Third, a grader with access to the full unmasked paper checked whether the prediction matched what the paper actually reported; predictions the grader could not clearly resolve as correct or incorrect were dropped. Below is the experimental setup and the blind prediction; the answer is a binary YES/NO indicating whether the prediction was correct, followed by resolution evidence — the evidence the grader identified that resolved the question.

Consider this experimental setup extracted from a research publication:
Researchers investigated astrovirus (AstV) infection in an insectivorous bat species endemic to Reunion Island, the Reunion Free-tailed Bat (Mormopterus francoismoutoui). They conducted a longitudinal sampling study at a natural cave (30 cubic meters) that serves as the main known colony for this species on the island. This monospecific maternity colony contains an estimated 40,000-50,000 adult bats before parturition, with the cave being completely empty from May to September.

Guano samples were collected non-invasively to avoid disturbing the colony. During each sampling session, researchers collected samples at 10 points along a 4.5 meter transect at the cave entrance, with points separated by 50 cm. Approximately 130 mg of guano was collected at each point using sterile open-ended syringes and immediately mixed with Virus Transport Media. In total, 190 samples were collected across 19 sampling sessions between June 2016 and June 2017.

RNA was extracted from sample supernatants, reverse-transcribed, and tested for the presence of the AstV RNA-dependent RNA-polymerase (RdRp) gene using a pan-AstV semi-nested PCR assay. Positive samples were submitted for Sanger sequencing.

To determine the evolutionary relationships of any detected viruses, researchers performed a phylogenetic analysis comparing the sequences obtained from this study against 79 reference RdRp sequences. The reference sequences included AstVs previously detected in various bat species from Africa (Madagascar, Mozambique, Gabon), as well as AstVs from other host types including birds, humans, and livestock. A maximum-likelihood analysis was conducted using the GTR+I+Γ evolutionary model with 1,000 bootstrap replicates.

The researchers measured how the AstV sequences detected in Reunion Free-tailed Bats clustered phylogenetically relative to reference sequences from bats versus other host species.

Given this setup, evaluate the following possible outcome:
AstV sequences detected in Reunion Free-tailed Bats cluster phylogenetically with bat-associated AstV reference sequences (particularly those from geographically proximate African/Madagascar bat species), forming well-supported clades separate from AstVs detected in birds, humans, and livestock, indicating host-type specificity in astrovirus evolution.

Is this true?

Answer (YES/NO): NO